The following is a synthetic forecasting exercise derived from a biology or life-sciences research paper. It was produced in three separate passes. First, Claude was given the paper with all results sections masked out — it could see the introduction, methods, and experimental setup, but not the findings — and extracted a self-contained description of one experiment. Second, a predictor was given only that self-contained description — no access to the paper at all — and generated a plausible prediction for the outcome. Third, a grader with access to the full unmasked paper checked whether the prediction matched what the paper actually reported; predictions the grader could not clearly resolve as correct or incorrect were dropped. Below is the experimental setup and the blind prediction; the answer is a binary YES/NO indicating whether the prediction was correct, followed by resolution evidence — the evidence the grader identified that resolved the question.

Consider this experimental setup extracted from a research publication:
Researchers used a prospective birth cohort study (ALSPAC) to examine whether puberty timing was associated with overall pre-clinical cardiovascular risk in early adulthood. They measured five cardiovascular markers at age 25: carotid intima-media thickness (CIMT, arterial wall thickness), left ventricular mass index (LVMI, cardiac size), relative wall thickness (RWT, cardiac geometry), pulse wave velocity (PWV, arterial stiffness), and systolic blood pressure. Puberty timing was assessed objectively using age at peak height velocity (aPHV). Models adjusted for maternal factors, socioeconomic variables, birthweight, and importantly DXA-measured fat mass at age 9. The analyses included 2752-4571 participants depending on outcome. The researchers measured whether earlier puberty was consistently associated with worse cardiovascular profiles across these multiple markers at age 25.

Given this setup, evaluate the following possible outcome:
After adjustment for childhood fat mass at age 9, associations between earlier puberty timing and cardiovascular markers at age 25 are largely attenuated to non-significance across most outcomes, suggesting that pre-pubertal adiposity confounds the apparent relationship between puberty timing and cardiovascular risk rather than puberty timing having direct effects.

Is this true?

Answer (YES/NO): NO